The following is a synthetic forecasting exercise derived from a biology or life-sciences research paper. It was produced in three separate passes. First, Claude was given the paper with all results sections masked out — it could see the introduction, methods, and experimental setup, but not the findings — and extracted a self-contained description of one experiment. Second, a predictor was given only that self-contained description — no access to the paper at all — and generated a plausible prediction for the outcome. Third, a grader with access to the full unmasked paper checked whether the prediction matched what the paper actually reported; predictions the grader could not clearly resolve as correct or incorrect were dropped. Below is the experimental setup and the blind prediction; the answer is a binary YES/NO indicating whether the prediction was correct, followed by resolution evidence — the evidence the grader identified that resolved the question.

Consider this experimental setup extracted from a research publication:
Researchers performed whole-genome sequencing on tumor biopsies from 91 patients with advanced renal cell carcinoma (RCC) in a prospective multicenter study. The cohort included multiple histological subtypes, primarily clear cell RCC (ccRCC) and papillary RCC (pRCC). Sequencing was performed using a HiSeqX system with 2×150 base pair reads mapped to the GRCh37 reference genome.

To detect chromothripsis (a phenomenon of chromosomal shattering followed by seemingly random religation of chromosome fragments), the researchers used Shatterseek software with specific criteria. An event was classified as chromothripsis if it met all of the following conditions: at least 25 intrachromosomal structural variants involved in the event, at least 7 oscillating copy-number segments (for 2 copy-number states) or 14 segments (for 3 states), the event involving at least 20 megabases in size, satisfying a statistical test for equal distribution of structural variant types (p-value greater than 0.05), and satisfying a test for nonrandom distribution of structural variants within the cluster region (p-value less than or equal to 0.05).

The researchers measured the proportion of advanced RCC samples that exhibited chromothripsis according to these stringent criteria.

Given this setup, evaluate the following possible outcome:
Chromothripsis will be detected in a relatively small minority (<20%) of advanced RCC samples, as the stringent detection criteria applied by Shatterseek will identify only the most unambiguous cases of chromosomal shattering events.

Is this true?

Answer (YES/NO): YES